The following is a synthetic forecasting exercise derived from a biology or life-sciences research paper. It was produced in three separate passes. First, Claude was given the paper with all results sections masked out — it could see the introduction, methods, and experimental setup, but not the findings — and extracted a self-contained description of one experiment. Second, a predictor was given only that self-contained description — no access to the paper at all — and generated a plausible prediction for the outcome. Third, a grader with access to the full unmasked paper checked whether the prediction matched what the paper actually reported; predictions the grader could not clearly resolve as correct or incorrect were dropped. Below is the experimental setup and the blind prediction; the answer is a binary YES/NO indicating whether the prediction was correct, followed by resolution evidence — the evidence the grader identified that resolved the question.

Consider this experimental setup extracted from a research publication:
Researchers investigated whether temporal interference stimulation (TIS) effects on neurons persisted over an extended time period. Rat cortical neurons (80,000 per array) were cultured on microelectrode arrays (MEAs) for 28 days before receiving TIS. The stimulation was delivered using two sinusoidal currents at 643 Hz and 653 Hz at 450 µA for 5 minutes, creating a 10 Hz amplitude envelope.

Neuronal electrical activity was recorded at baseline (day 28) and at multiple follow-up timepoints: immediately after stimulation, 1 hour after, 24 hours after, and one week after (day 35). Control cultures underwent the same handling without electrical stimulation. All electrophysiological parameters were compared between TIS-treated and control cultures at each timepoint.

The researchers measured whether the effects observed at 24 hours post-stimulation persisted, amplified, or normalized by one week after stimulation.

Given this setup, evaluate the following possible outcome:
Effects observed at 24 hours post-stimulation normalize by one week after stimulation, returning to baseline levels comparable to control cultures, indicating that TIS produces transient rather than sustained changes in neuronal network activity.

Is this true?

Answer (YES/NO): NO